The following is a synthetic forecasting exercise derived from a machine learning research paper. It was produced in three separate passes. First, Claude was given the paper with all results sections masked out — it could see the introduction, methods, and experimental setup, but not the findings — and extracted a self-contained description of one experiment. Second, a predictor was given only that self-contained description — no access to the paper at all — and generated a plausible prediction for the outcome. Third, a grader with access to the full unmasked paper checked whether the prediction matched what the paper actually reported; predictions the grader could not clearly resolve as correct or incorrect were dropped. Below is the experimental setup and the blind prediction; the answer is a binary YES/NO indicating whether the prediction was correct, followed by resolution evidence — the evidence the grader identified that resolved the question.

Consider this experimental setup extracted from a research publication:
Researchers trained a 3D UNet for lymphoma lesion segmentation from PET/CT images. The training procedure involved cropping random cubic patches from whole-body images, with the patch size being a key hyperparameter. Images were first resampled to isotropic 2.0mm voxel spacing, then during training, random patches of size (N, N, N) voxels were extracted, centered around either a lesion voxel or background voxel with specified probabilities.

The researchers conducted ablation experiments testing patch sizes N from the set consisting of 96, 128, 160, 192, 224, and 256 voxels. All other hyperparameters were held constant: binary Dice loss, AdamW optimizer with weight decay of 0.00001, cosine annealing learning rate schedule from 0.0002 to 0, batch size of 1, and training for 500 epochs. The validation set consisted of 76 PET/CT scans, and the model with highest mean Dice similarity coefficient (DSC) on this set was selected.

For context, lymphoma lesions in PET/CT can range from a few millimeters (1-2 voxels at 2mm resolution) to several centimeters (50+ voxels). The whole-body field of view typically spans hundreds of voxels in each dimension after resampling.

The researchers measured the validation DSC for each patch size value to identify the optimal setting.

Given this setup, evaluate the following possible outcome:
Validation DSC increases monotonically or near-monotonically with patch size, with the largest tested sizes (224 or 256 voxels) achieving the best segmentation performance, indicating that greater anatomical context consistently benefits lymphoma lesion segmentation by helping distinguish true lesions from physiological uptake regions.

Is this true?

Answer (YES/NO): NO